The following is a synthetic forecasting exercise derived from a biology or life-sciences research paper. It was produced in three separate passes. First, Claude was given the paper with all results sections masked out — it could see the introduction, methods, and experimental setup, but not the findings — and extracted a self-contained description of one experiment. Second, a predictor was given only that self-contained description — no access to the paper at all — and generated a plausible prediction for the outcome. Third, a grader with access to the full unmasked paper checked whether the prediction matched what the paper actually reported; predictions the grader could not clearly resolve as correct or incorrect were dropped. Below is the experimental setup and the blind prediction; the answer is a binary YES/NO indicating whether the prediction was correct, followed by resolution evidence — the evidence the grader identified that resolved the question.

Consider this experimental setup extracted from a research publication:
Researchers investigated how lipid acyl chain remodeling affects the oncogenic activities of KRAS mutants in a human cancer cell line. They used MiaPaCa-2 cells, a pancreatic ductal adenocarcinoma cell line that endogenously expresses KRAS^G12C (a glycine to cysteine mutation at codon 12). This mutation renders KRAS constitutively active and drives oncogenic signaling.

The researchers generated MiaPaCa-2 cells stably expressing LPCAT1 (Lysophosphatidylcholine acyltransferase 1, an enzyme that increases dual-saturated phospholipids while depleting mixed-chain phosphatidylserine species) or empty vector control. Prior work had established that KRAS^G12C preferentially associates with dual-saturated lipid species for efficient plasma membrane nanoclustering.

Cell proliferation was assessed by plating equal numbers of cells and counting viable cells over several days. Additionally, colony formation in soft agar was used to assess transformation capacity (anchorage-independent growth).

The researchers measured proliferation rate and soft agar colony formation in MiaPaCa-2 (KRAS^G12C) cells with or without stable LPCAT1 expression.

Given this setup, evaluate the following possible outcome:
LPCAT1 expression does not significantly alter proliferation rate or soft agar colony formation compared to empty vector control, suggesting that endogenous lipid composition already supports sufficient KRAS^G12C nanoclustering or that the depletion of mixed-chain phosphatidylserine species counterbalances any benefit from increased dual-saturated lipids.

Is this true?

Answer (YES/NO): NO